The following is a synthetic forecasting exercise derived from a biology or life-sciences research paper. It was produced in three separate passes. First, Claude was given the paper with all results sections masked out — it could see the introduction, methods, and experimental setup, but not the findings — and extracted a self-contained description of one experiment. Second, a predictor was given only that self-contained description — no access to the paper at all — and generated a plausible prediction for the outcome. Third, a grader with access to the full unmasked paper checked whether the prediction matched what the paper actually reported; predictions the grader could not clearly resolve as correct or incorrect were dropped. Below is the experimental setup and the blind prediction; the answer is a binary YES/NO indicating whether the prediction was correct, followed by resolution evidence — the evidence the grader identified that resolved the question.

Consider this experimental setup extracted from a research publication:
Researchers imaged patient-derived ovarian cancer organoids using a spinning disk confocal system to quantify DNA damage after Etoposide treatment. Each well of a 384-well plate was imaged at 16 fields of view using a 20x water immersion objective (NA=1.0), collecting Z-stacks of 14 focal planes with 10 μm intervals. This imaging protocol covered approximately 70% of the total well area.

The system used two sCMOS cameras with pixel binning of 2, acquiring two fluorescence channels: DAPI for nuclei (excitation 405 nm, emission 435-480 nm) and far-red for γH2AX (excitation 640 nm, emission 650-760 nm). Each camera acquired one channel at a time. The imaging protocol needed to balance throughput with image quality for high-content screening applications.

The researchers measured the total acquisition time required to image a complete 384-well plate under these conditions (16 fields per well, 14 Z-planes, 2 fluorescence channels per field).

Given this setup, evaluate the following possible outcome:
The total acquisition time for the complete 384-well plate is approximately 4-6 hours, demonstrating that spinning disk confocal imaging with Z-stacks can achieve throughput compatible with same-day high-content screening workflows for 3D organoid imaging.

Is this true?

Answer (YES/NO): NO